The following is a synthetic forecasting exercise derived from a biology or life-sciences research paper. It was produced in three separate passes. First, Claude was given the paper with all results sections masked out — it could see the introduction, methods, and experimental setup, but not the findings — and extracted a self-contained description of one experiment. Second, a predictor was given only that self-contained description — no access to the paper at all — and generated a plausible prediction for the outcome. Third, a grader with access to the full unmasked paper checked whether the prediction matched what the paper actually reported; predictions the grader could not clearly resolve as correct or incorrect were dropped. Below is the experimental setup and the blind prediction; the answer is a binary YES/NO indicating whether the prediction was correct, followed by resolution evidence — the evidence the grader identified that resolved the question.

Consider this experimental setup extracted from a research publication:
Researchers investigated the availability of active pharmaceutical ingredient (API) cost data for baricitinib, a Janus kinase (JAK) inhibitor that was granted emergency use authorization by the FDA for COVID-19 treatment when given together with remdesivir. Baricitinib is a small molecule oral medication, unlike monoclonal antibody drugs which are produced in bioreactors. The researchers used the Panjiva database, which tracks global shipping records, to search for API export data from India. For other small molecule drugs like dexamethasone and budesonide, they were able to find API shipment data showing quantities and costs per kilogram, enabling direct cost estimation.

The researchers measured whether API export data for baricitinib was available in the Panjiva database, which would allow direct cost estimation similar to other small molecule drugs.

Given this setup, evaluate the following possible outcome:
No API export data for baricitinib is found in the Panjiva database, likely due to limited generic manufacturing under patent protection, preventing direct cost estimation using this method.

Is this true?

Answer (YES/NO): NO